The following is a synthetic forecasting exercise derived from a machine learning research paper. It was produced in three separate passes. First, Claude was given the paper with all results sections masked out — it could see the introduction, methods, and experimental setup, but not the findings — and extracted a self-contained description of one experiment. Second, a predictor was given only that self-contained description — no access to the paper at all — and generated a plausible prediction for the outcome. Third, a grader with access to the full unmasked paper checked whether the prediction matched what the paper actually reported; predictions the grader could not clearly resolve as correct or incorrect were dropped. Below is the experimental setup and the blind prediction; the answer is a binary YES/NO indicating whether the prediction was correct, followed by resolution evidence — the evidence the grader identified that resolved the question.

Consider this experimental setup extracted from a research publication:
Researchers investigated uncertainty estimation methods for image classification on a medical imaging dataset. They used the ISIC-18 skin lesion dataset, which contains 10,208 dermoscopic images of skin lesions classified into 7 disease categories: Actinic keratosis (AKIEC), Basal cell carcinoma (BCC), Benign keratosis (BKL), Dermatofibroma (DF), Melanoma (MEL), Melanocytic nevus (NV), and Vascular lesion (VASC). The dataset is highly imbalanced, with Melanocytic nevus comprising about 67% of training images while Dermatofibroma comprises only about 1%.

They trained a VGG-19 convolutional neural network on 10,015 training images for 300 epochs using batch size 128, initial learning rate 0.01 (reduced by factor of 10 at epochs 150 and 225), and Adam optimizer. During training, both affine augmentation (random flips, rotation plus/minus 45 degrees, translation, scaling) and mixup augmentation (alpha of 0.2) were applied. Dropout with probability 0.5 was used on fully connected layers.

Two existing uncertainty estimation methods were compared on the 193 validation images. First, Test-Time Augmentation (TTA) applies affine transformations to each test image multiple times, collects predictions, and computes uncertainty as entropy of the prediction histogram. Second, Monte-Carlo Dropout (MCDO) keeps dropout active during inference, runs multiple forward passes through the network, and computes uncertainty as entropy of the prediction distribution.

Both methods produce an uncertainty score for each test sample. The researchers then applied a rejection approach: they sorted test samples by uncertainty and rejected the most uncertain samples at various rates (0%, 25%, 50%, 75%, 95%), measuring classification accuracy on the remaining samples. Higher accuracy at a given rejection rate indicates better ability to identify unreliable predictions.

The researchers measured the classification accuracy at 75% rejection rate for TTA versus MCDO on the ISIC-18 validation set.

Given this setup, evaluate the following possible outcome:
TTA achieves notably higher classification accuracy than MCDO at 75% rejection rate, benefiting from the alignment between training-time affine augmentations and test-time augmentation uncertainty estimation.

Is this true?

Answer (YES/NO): YES